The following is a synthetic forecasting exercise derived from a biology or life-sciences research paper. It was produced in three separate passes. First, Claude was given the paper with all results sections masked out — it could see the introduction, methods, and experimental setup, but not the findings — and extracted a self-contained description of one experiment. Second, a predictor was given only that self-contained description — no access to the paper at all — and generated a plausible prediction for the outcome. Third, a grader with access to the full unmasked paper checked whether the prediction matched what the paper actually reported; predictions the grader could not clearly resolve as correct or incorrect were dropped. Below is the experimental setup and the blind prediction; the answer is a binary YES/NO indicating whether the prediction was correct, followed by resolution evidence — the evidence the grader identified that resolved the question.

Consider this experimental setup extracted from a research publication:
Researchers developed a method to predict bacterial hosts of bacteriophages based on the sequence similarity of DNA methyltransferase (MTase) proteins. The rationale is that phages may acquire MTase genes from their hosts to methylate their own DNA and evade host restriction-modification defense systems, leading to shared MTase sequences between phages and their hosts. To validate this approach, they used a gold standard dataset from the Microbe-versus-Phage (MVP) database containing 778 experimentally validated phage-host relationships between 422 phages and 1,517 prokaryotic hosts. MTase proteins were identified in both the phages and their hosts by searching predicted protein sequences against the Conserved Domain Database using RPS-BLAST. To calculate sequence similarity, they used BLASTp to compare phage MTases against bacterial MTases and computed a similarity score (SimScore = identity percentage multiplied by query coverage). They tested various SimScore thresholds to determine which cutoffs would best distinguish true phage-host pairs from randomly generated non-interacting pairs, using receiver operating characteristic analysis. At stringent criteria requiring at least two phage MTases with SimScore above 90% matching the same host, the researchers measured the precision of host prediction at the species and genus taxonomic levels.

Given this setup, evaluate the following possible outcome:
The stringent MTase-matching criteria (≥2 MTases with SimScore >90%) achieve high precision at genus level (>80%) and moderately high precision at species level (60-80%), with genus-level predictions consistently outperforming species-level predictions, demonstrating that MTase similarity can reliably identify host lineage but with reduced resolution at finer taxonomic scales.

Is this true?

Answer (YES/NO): YES